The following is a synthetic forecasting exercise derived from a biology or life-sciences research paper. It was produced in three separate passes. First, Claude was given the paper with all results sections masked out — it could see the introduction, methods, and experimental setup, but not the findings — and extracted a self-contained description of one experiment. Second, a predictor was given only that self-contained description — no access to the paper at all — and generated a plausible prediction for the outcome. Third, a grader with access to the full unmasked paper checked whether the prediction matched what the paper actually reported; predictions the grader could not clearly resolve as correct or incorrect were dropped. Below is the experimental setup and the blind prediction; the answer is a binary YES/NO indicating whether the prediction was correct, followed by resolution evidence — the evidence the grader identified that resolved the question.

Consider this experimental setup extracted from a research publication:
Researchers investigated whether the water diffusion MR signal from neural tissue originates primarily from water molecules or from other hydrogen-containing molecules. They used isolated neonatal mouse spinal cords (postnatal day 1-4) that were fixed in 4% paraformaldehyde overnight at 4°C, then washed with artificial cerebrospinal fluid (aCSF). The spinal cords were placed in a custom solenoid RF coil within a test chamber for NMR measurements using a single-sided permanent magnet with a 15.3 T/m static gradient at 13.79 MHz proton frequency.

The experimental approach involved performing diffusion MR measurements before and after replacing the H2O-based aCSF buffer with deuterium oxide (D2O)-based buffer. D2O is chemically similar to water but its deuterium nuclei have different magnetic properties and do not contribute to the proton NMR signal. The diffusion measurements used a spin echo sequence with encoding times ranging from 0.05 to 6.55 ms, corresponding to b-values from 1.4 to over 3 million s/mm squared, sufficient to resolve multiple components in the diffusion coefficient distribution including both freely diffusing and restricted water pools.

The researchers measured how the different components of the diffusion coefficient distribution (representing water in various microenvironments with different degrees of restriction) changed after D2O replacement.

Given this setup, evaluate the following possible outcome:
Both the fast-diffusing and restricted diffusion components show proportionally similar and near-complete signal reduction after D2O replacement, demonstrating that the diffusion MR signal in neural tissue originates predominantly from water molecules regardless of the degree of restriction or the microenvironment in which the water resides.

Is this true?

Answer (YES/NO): YES